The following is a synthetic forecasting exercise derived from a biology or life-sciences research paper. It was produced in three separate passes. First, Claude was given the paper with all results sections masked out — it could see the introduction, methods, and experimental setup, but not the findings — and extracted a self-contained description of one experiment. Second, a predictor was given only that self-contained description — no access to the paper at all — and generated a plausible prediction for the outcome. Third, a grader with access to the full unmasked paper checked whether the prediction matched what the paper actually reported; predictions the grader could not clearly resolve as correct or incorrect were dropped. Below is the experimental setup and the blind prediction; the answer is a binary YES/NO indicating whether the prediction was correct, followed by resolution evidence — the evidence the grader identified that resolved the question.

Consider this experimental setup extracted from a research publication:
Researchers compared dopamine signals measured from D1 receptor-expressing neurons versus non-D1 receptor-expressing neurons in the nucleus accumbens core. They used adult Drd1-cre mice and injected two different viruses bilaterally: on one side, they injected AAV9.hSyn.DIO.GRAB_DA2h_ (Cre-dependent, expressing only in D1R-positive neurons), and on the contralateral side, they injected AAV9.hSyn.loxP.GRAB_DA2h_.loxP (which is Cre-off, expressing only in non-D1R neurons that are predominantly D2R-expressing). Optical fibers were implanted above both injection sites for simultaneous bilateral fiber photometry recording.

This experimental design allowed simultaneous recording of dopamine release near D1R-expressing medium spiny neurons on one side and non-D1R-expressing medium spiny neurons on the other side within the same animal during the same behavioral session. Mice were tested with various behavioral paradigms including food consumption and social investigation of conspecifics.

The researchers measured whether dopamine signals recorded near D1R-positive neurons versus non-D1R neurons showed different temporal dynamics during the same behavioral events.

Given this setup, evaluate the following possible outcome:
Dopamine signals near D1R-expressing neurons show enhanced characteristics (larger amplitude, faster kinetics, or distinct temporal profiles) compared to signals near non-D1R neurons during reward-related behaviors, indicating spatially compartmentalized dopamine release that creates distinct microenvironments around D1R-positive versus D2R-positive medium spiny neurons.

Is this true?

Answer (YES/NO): NO